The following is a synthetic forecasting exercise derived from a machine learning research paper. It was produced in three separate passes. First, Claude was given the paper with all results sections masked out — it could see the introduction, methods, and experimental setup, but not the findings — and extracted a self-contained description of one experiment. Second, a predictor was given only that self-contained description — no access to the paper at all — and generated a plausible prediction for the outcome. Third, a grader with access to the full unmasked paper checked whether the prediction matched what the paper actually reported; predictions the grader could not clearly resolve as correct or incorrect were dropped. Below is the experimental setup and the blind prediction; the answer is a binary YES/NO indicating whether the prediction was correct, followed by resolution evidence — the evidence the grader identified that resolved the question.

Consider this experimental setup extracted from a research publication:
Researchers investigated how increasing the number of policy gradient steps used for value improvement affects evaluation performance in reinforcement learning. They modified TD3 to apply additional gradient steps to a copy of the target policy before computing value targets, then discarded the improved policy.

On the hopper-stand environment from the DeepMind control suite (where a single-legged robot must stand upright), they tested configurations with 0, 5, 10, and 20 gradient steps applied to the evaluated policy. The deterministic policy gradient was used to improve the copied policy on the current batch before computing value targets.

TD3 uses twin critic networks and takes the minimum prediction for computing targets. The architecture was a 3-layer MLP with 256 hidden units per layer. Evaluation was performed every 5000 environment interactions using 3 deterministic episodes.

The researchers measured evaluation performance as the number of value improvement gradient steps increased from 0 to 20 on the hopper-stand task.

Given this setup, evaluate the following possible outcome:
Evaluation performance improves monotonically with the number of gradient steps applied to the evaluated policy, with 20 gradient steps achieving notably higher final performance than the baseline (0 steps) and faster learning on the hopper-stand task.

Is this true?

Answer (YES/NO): YES